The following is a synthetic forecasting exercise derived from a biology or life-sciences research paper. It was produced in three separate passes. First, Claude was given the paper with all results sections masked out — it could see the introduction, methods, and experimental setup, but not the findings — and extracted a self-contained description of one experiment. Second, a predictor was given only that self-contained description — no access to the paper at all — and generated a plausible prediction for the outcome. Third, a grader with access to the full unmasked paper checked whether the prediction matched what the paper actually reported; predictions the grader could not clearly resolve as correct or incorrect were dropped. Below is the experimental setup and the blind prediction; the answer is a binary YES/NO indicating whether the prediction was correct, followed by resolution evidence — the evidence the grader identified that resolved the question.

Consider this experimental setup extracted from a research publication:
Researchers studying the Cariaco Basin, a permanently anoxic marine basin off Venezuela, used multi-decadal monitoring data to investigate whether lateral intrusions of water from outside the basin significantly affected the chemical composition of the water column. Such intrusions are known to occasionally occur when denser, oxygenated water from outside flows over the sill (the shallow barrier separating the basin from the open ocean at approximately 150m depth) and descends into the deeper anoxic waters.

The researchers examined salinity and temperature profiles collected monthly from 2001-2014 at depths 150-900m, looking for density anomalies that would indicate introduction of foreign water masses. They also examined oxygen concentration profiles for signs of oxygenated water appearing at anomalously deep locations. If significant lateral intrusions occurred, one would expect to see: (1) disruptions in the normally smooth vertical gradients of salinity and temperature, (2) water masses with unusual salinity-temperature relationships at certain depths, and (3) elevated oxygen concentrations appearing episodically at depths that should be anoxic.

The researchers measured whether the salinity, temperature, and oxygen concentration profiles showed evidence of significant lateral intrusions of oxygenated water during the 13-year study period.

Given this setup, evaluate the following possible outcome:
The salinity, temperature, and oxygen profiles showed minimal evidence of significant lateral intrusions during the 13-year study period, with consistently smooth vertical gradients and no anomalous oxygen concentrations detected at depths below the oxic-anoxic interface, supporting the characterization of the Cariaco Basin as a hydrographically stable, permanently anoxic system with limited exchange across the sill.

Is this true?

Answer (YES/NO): NO